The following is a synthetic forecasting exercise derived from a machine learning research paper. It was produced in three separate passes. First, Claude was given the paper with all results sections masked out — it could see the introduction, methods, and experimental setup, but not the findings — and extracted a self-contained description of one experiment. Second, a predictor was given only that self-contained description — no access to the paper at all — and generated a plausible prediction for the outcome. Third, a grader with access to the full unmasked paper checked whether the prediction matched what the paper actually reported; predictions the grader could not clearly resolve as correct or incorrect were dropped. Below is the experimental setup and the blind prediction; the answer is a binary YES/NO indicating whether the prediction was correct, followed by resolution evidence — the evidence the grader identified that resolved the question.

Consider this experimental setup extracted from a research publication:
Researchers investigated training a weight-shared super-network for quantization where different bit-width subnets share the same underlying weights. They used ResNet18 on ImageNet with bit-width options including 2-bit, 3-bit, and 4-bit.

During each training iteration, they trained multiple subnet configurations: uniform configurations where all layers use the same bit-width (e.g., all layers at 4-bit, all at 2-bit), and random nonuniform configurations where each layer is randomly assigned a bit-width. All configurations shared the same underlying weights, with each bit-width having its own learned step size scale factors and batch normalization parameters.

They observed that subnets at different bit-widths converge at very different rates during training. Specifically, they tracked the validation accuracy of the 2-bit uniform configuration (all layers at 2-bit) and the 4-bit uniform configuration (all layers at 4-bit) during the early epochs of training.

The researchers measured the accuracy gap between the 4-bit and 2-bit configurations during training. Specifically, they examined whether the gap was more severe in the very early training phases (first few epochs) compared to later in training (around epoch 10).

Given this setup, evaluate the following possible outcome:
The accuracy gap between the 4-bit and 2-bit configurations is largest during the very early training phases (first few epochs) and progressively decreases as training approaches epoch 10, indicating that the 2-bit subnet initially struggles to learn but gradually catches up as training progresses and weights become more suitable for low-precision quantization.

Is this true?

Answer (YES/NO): YES